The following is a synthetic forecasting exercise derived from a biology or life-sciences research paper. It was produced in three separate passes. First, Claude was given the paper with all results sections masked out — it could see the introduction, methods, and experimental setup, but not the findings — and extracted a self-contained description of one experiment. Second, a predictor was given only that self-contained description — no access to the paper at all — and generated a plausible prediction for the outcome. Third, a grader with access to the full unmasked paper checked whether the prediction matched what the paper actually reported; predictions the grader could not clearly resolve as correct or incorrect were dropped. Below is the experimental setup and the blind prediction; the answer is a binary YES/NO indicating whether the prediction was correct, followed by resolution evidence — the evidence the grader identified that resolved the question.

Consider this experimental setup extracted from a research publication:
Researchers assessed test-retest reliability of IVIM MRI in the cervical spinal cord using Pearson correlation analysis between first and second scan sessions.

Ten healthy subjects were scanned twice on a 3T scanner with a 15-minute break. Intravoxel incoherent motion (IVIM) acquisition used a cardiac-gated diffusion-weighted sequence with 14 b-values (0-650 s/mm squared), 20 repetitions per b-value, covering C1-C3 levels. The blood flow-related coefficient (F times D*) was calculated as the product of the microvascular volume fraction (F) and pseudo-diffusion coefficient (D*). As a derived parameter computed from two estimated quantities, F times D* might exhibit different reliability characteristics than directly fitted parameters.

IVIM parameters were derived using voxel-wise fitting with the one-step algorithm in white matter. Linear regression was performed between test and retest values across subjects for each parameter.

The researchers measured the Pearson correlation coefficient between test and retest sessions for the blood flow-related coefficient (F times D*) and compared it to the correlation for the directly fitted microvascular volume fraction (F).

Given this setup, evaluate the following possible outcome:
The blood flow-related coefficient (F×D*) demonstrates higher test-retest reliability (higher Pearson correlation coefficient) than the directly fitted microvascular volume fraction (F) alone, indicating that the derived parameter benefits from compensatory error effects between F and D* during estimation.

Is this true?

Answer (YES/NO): YES